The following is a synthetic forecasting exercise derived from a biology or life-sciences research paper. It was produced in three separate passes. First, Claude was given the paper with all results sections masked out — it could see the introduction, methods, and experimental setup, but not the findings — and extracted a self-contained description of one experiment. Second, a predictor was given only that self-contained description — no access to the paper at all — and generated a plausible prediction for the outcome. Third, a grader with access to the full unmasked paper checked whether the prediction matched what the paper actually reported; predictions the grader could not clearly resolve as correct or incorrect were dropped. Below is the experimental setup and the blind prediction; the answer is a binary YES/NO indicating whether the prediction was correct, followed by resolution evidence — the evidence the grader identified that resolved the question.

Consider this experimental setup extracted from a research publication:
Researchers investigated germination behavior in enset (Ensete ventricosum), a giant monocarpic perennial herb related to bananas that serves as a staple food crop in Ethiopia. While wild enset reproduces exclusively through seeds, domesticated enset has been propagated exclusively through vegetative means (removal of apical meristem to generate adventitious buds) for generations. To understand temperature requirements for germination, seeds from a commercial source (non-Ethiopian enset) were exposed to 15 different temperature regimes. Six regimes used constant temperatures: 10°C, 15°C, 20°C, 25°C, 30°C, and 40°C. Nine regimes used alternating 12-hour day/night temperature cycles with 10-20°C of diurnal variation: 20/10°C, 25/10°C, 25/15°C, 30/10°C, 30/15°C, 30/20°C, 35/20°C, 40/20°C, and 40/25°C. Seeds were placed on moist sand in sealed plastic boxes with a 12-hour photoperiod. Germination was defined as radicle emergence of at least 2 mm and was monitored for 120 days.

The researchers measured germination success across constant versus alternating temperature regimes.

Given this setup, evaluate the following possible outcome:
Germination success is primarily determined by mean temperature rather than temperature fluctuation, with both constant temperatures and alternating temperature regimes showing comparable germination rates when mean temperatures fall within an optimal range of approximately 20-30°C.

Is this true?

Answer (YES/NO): NO